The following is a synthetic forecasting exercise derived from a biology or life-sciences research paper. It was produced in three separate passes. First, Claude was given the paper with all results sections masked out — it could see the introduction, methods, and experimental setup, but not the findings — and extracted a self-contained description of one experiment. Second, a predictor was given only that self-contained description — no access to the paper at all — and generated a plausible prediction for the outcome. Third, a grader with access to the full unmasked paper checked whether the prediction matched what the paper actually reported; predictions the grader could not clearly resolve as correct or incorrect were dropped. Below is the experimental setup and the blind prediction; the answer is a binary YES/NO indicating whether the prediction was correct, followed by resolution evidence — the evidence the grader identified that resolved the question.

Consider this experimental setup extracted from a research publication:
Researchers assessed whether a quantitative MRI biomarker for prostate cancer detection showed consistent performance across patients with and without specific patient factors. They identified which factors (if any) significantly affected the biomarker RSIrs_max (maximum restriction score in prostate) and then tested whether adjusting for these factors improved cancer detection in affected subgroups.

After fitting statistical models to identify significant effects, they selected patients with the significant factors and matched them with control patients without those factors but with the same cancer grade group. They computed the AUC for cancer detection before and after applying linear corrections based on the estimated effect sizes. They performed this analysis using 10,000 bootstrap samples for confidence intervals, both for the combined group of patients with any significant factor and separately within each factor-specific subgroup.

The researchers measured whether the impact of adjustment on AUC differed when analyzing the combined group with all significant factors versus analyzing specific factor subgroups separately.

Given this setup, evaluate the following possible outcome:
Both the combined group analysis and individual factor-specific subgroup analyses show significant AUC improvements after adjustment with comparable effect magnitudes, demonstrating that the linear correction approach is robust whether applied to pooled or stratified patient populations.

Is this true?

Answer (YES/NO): NO